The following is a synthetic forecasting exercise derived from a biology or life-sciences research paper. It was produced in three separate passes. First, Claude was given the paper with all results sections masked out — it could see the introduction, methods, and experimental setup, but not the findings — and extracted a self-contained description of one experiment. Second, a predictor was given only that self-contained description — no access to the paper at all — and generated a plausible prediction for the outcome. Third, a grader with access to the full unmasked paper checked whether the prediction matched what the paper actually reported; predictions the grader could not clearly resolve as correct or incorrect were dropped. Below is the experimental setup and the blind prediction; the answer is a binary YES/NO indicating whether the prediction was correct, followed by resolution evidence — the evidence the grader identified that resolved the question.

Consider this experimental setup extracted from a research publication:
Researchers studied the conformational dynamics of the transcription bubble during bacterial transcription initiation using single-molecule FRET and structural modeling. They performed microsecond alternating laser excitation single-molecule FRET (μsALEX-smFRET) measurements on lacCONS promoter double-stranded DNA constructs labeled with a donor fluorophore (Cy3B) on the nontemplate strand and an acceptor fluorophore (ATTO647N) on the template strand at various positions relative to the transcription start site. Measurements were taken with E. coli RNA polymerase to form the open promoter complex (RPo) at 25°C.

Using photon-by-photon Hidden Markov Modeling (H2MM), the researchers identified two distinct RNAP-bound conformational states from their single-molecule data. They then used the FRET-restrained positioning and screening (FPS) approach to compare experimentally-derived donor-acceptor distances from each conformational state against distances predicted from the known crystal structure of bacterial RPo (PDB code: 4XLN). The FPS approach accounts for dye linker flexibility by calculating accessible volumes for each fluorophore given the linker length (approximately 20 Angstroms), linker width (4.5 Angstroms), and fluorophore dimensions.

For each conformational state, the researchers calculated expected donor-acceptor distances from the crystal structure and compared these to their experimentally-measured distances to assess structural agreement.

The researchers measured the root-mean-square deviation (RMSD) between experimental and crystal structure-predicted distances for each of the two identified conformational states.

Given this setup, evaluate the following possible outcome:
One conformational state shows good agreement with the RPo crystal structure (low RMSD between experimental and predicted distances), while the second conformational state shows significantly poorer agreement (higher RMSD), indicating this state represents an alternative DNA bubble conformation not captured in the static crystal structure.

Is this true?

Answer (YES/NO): YES